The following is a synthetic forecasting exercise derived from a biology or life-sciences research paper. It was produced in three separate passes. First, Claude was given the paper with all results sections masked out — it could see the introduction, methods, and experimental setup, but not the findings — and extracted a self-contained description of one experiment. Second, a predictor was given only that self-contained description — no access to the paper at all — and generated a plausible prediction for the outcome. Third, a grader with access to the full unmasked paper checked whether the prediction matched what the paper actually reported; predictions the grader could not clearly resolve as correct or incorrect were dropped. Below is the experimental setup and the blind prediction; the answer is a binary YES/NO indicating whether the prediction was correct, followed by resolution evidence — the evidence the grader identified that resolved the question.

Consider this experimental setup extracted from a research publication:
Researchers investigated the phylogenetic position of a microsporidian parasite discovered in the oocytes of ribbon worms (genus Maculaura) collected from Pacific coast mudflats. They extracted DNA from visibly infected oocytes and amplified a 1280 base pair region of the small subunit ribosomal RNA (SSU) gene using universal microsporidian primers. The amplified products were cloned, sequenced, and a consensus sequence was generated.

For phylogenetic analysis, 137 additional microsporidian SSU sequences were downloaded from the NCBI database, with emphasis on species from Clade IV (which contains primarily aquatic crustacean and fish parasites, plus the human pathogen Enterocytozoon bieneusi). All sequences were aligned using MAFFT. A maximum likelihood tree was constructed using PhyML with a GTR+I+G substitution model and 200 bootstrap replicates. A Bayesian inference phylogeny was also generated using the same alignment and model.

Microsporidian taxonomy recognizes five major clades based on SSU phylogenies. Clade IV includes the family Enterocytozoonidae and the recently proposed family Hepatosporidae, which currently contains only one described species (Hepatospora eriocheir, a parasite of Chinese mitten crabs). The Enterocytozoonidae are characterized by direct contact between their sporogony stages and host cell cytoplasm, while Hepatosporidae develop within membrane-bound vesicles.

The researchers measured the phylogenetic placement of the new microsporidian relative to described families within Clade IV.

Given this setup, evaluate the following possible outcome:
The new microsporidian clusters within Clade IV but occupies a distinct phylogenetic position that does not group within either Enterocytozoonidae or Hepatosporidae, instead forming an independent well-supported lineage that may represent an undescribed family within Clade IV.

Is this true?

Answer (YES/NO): NO